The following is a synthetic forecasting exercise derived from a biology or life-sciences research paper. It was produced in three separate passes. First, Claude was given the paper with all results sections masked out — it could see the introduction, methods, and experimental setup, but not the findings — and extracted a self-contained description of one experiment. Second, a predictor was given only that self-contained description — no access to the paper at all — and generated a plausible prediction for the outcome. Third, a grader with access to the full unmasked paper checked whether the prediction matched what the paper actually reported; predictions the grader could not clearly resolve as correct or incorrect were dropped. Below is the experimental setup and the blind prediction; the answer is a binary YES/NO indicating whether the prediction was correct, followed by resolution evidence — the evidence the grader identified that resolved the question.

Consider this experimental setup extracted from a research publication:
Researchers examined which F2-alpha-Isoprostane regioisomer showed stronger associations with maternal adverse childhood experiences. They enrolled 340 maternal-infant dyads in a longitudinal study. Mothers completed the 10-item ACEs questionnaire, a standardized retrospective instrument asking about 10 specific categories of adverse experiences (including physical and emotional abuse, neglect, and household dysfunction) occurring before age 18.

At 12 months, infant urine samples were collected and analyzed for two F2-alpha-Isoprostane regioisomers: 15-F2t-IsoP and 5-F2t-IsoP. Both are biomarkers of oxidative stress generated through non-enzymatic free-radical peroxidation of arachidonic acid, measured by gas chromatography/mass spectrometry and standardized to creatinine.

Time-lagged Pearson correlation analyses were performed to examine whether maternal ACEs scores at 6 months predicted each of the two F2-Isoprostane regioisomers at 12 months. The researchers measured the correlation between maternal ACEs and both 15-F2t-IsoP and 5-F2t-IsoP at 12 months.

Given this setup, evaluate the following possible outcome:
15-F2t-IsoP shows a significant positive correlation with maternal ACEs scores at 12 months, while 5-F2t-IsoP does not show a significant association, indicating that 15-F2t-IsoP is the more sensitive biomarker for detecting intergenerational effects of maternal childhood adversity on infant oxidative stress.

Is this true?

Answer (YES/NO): YES